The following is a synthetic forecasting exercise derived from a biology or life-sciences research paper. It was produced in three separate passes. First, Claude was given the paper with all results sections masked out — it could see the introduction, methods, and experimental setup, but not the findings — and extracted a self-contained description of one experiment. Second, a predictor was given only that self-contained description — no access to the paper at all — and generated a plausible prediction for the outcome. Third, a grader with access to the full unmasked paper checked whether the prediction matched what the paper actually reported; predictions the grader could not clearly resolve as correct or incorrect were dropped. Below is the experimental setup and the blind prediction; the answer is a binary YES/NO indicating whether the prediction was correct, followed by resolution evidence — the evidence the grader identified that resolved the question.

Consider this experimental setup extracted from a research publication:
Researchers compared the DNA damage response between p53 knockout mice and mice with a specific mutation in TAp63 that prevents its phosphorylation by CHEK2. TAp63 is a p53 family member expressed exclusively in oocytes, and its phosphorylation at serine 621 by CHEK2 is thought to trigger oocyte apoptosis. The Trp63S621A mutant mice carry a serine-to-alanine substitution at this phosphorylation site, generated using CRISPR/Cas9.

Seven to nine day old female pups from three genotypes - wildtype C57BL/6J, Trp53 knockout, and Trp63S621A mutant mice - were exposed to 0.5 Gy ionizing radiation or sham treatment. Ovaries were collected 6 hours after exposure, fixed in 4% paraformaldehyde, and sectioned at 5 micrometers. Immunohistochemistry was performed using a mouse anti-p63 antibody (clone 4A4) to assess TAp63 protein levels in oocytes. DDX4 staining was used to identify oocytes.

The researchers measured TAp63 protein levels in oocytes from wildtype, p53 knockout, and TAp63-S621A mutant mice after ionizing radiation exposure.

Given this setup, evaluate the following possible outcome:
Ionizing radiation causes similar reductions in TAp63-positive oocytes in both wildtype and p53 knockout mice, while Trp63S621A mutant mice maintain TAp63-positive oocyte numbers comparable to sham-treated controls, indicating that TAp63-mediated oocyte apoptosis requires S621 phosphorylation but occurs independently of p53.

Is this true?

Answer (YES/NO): YES